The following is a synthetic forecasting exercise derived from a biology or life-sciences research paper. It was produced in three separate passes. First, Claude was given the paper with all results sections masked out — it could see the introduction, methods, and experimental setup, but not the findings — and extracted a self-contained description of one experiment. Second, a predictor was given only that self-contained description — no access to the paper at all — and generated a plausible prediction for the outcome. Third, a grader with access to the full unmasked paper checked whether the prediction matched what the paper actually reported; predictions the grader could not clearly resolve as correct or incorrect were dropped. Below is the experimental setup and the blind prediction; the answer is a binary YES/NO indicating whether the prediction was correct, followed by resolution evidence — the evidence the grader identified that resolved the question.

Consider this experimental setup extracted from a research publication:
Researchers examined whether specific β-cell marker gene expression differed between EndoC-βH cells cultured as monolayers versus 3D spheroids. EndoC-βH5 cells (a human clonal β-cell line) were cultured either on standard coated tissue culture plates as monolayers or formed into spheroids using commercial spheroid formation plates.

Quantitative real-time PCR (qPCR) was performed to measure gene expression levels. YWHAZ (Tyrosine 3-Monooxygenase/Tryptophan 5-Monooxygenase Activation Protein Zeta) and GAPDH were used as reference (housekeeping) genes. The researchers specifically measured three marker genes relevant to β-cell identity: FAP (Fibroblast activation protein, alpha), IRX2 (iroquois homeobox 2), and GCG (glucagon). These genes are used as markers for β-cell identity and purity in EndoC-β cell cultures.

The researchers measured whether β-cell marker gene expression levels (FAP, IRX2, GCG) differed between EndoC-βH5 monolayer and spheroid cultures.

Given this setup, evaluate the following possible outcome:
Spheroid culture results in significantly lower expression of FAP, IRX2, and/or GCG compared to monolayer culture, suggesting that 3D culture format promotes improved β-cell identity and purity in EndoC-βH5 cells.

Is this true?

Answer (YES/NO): NO